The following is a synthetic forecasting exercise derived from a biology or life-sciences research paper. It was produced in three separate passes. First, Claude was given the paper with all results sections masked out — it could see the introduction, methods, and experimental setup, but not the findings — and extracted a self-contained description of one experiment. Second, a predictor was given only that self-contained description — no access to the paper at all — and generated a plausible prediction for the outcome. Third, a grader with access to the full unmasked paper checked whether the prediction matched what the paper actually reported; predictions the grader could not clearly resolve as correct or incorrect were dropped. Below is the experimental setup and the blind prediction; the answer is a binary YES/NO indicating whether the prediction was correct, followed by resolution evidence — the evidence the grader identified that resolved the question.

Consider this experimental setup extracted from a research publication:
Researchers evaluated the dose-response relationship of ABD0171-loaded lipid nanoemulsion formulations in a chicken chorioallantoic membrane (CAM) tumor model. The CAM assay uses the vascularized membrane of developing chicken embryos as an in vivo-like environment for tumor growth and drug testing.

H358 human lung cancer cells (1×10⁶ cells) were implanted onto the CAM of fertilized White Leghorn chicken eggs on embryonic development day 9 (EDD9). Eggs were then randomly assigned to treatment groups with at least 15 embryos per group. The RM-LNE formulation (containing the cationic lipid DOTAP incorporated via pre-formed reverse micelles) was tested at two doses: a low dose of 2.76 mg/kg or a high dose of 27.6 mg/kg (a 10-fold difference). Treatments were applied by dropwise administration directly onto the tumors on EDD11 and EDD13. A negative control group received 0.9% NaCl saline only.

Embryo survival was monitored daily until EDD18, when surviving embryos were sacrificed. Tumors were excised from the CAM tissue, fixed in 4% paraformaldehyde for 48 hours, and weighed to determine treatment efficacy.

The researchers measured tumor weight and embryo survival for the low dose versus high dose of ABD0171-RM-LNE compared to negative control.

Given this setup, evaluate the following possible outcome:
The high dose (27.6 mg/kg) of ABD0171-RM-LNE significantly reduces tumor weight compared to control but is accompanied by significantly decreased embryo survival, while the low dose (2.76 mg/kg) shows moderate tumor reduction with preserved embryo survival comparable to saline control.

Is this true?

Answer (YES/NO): NO